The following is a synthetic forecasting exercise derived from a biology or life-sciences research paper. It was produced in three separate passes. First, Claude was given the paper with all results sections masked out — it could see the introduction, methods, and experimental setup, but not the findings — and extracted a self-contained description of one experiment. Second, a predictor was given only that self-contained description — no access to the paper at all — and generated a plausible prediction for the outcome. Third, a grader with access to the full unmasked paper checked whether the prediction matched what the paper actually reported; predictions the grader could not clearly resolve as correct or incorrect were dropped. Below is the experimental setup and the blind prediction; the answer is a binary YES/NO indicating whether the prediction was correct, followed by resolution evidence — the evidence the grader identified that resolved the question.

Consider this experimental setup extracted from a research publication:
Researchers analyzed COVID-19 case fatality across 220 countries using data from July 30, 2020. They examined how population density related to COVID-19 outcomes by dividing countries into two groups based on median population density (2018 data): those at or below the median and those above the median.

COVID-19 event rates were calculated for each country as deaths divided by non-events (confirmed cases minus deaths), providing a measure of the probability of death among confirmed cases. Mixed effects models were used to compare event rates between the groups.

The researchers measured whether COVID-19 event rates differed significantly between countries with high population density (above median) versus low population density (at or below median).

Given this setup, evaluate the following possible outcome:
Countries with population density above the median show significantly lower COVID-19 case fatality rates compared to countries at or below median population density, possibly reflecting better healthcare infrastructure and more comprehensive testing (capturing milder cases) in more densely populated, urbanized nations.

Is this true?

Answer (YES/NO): NO